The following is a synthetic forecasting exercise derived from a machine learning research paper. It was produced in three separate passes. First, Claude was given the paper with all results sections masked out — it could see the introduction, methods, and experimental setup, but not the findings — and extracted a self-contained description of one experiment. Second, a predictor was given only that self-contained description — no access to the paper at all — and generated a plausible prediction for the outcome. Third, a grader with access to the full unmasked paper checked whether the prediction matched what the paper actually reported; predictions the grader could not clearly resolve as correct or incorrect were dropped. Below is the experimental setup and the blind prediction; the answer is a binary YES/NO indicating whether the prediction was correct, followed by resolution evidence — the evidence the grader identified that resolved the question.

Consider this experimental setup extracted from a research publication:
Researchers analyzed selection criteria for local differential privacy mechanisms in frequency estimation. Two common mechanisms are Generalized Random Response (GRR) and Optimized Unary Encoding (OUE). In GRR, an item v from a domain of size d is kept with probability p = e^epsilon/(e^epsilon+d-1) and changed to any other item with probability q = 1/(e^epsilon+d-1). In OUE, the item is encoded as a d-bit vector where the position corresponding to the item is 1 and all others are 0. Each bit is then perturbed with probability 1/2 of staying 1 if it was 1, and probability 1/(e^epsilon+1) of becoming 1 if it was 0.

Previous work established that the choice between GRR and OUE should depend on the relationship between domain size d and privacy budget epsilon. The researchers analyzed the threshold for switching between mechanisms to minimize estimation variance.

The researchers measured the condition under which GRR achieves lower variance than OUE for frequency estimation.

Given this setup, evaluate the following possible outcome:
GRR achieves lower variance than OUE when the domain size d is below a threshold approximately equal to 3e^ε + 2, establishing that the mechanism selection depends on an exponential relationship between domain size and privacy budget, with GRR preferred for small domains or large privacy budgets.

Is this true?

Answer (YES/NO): YES